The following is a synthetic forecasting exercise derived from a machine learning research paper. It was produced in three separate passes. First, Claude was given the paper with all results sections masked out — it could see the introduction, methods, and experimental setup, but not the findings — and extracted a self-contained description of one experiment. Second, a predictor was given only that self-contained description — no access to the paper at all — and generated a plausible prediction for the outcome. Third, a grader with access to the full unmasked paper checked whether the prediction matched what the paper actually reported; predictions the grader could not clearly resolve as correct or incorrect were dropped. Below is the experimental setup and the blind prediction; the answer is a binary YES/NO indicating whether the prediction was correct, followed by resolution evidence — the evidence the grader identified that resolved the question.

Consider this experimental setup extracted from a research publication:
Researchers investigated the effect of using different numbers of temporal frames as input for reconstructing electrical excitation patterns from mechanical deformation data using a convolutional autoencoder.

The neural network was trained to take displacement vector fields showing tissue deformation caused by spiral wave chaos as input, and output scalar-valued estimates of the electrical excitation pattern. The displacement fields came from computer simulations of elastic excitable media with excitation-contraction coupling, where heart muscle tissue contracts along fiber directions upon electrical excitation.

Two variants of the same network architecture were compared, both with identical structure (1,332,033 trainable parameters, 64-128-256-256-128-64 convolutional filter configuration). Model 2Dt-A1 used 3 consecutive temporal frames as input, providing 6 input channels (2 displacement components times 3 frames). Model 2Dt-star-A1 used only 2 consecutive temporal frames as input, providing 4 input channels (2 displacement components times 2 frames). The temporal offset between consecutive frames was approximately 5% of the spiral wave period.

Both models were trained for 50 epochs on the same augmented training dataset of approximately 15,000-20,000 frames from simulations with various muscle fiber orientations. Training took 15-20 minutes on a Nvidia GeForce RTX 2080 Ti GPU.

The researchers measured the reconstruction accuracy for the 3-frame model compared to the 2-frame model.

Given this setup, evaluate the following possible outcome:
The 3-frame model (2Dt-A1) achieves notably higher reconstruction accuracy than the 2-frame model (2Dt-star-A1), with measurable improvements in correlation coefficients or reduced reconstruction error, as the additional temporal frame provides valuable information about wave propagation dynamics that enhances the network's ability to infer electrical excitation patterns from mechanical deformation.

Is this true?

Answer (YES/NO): NO